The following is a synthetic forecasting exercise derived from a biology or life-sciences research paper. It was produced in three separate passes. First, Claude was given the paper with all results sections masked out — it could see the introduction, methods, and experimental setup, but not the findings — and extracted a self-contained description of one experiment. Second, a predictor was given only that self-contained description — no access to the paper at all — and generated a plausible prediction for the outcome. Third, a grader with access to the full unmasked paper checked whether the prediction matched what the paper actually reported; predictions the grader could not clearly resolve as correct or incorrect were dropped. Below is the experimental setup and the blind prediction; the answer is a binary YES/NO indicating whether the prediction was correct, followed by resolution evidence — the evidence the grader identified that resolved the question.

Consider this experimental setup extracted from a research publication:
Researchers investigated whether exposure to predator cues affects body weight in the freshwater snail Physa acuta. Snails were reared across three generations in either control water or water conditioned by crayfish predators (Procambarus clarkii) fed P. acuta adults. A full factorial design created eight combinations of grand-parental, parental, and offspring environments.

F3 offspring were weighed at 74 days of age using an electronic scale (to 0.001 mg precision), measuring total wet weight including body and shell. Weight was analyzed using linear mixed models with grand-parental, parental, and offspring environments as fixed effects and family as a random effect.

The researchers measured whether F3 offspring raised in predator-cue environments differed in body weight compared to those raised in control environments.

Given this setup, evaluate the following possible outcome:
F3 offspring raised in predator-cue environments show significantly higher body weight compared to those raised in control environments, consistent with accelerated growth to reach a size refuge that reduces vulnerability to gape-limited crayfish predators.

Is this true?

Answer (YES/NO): NO